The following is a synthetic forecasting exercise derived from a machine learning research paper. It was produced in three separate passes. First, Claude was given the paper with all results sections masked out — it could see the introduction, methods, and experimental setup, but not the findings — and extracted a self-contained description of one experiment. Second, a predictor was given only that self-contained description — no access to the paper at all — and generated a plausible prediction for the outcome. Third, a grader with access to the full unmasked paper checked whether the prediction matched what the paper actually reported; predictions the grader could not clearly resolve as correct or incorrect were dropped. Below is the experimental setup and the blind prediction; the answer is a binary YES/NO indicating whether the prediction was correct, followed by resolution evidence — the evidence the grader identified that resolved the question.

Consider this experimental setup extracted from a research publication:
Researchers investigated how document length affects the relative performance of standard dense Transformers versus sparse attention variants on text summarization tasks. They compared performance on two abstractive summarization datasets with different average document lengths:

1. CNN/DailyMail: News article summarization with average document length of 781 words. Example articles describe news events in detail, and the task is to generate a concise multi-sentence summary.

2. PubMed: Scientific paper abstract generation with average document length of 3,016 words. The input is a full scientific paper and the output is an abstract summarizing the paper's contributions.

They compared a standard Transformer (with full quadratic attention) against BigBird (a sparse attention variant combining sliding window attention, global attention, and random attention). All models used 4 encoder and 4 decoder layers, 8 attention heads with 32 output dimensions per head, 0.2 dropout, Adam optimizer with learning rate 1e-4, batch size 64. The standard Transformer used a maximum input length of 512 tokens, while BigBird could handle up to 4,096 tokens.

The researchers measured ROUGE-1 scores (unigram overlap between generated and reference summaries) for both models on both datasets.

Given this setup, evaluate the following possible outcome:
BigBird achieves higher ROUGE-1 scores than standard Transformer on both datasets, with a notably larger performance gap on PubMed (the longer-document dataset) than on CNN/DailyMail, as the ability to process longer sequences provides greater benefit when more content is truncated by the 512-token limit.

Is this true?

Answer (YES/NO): YES